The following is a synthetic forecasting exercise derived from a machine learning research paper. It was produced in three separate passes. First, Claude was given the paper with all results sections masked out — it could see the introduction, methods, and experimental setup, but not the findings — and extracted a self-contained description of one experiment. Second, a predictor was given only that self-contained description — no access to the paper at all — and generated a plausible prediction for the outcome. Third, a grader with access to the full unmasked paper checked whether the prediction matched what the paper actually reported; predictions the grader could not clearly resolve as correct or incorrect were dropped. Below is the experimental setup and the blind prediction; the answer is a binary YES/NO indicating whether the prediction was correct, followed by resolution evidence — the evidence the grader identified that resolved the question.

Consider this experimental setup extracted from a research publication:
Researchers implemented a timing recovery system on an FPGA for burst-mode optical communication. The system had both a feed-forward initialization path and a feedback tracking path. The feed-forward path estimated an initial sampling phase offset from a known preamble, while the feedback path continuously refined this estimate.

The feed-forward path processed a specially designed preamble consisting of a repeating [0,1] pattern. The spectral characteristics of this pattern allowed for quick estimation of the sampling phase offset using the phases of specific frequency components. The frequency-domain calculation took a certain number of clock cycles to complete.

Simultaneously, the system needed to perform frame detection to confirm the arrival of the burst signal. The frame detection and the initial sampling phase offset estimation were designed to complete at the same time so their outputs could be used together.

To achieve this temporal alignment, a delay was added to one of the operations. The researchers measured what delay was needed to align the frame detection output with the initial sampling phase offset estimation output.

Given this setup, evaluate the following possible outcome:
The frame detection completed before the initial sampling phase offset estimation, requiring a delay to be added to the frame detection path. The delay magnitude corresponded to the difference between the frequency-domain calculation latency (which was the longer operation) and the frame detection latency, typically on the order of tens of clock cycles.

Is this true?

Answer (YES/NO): YES